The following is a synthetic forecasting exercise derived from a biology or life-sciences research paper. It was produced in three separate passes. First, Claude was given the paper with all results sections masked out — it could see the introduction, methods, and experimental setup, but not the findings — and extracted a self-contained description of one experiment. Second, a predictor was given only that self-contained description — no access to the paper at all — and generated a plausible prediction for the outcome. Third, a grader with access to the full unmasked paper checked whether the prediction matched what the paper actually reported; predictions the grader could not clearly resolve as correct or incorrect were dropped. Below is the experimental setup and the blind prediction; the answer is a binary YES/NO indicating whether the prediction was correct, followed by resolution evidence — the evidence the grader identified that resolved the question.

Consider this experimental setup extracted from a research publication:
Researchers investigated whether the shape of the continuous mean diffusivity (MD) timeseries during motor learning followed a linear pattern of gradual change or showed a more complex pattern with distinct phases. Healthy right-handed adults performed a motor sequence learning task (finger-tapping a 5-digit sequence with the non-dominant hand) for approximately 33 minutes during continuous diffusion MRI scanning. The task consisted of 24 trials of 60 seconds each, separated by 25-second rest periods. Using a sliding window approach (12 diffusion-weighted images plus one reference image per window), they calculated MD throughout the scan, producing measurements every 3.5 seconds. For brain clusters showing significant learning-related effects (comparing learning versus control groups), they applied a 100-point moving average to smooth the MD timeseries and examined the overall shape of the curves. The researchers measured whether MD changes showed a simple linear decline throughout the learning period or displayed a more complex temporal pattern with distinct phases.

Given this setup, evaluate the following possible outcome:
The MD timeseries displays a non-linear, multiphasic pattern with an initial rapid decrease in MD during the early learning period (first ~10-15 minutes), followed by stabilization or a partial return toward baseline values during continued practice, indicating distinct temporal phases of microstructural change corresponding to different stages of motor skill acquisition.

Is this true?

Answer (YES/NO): NO